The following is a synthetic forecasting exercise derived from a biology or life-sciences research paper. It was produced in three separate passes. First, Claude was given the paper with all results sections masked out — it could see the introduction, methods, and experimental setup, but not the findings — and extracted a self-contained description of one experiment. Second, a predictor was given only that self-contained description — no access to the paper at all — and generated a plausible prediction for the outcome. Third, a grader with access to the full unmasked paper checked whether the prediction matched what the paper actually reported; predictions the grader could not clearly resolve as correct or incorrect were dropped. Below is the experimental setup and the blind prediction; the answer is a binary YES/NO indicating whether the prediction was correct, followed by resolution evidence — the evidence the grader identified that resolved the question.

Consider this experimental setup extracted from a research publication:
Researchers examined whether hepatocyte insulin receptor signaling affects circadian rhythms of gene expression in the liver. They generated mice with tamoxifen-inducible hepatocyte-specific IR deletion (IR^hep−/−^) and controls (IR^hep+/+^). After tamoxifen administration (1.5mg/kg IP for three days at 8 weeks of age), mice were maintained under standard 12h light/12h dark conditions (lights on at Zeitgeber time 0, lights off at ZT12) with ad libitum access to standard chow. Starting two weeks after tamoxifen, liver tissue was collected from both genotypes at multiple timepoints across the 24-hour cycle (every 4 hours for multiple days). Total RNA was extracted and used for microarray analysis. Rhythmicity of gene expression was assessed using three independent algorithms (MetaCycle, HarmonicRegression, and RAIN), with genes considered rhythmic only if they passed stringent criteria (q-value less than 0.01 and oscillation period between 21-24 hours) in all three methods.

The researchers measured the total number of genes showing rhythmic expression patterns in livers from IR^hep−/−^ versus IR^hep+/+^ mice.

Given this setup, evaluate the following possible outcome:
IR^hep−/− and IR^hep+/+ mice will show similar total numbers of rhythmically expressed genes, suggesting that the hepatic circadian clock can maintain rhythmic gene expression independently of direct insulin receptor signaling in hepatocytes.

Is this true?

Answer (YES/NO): NO